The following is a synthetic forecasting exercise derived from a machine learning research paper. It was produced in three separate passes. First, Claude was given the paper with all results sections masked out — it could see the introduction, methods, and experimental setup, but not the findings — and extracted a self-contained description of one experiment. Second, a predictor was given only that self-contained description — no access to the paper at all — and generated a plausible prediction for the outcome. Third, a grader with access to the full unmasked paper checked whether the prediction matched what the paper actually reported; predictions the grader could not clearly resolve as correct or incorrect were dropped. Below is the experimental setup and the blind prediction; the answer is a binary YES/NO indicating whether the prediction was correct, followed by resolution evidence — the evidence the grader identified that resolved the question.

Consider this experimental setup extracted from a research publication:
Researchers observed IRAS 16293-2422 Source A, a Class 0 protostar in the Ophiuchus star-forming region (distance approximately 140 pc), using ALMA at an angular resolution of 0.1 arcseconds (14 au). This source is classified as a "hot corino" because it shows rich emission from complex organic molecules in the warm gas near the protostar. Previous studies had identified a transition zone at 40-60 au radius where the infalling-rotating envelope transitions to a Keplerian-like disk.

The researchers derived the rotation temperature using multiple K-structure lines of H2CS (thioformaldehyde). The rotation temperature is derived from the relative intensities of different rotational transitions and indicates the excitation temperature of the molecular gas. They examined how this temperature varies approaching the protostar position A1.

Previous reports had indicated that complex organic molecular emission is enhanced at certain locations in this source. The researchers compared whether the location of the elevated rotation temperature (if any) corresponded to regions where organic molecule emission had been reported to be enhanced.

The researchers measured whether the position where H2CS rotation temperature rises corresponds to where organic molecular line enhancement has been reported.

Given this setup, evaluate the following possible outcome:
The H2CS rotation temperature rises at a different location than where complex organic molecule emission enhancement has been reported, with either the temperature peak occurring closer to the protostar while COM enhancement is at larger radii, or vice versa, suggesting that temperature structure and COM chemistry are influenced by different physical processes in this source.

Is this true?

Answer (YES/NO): NO